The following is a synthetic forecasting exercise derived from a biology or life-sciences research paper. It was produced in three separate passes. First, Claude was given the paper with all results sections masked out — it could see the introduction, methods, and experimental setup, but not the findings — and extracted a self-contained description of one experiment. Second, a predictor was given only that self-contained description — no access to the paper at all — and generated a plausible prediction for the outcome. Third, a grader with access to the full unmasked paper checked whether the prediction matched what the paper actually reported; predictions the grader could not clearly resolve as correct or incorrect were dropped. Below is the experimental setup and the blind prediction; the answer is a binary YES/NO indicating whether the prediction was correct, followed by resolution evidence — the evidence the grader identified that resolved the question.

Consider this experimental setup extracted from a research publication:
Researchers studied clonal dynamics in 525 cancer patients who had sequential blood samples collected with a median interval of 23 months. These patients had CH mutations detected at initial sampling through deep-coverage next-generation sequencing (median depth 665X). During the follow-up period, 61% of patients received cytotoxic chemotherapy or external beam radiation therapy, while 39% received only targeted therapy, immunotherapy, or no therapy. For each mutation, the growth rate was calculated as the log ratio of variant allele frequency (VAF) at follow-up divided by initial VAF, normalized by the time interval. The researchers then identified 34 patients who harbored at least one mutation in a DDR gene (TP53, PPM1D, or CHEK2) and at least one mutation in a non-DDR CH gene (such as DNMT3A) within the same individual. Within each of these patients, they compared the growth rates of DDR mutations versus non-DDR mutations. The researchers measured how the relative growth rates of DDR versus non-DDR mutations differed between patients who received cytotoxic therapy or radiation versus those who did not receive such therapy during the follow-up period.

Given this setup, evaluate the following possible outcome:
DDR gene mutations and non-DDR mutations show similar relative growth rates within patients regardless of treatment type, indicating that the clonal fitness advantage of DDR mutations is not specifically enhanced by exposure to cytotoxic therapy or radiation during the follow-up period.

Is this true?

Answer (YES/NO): NO